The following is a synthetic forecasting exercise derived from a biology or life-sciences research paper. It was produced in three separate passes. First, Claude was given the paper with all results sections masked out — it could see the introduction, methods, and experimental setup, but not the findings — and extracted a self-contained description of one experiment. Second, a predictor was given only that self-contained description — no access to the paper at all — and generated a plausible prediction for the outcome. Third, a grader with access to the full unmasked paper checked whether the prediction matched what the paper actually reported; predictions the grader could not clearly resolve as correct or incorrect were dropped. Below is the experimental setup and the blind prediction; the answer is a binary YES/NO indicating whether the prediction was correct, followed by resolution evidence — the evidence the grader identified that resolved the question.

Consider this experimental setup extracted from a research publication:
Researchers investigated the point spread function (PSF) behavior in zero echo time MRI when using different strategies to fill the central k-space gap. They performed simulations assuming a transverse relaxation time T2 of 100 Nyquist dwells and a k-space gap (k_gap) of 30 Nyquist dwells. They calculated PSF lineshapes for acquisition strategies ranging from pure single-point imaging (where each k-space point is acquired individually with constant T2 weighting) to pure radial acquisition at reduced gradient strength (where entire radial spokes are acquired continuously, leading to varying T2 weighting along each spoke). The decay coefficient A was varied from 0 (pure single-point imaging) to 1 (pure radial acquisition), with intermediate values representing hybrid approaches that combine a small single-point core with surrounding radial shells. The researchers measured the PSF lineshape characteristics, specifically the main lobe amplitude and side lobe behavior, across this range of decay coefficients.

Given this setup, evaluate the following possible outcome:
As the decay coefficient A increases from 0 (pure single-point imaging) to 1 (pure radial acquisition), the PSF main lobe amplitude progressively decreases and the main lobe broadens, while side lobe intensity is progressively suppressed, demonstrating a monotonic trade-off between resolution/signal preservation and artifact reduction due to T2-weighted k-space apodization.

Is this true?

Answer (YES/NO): NO